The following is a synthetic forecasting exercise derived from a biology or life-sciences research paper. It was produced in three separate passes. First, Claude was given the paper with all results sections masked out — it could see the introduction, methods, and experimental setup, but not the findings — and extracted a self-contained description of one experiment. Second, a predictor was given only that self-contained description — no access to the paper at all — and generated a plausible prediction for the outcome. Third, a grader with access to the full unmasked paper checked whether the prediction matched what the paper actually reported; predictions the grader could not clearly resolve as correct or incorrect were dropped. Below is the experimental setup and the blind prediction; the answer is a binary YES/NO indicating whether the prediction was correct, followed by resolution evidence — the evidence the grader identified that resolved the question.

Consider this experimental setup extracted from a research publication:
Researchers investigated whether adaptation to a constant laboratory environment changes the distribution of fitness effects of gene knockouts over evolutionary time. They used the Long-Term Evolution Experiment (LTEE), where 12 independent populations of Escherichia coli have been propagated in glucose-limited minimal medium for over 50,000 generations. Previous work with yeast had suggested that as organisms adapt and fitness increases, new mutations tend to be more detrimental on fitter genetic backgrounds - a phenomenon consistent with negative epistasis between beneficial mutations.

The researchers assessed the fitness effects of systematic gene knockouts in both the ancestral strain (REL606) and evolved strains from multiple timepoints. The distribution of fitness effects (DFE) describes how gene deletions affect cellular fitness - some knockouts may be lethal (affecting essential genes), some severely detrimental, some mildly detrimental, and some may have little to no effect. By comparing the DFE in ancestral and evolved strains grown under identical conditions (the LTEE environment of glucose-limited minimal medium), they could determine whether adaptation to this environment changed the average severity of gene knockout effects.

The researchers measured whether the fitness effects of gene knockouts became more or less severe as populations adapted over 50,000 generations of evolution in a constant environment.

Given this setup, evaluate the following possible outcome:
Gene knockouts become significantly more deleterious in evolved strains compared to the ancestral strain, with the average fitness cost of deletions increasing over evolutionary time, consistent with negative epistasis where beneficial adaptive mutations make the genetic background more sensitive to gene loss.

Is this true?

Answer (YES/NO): NO